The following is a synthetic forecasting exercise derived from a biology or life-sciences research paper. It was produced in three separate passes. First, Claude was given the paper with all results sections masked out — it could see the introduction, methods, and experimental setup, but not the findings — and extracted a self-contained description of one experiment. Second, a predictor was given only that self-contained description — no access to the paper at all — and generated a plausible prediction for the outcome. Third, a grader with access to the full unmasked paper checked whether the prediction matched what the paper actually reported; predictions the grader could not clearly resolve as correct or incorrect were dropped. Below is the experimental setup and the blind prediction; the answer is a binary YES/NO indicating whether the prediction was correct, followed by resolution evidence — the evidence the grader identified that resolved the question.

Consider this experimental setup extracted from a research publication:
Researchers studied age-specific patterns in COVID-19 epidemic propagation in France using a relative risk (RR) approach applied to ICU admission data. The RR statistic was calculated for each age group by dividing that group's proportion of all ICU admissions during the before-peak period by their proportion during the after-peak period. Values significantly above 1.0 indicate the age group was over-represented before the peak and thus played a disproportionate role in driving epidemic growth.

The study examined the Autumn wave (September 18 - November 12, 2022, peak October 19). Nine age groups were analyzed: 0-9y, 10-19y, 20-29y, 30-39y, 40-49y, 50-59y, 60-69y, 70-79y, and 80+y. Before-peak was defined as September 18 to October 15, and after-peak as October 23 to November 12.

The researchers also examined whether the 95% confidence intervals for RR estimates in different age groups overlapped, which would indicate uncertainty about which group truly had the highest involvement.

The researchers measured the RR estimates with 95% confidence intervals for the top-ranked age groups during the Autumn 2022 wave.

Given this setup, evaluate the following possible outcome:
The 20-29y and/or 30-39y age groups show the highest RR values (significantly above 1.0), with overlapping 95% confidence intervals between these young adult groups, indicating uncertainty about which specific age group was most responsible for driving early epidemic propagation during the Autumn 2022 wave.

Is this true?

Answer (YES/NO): NO